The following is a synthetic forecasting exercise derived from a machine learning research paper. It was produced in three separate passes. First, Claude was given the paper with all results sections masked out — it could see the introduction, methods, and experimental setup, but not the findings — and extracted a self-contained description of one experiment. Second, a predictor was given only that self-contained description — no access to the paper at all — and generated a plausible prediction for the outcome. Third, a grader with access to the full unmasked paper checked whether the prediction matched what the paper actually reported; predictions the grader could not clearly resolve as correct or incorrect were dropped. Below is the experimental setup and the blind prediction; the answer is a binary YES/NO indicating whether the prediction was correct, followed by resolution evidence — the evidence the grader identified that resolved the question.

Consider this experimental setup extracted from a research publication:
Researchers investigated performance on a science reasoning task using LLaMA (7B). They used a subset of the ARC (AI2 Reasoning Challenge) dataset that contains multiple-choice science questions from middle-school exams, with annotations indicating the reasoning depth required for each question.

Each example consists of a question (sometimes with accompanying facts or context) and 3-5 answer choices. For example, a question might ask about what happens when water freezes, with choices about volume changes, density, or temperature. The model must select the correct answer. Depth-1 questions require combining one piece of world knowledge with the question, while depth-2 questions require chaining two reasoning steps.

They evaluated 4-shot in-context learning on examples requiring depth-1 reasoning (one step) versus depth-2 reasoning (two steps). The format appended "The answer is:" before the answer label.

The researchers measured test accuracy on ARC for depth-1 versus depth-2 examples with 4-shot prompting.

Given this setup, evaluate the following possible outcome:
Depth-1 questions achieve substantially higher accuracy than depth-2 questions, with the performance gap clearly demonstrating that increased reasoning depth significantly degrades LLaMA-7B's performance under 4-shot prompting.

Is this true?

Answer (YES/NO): NO